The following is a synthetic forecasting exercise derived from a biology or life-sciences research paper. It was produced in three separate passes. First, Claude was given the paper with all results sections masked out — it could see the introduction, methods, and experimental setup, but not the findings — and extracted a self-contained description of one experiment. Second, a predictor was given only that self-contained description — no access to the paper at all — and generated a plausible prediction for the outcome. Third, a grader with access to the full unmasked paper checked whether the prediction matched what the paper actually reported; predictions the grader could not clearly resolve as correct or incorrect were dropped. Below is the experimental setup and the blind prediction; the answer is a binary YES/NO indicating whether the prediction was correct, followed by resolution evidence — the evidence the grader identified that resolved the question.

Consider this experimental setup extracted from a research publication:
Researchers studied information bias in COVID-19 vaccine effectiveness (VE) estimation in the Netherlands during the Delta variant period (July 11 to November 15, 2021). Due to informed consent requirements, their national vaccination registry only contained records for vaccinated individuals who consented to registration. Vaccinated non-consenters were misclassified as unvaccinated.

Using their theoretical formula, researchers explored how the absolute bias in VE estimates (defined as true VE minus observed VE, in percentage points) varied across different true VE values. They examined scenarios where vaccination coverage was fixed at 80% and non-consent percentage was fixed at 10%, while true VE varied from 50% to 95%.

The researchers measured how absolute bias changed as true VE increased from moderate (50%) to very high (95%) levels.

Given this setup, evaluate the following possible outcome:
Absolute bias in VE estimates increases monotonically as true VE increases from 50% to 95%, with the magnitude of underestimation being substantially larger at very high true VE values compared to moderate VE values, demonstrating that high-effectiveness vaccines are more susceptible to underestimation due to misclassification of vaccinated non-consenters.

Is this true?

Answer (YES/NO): NO